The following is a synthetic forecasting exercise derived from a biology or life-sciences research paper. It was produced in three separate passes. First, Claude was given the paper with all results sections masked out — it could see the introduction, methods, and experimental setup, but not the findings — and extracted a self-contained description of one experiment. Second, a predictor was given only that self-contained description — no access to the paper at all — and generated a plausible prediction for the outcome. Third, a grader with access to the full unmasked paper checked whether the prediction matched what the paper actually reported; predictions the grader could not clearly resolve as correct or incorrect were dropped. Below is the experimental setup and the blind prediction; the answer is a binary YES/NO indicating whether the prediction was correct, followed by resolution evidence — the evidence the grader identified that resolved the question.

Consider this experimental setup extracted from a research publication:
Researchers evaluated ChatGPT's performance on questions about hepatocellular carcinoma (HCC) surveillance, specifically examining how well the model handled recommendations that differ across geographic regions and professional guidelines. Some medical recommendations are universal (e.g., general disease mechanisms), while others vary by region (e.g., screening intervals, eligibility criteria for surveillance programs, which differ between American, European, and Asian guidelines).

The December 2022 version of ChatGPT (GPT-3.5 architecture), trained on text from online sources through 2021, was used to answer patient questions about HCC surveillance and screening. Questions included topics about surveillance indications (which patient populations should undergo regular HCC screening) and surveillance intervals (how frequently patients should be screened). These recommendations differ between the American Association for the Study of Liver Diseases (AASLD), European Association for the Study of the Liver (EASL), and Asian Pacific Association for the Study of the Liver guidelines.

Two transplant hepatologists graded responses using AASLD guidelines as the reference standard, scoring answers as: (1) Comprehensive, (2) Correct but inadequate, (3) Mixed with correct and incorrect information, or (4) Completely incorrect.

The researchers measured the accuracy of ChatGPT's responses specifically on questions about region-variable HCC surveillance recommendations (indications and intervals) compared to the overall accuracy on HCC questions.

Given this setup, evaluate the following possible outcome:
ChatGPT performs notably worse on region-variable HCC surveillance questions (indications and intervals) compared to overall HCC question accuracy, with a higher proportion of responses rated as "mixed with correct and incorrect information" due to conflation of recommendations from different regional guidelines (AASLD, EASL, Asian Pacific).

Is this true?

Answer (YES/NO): YES